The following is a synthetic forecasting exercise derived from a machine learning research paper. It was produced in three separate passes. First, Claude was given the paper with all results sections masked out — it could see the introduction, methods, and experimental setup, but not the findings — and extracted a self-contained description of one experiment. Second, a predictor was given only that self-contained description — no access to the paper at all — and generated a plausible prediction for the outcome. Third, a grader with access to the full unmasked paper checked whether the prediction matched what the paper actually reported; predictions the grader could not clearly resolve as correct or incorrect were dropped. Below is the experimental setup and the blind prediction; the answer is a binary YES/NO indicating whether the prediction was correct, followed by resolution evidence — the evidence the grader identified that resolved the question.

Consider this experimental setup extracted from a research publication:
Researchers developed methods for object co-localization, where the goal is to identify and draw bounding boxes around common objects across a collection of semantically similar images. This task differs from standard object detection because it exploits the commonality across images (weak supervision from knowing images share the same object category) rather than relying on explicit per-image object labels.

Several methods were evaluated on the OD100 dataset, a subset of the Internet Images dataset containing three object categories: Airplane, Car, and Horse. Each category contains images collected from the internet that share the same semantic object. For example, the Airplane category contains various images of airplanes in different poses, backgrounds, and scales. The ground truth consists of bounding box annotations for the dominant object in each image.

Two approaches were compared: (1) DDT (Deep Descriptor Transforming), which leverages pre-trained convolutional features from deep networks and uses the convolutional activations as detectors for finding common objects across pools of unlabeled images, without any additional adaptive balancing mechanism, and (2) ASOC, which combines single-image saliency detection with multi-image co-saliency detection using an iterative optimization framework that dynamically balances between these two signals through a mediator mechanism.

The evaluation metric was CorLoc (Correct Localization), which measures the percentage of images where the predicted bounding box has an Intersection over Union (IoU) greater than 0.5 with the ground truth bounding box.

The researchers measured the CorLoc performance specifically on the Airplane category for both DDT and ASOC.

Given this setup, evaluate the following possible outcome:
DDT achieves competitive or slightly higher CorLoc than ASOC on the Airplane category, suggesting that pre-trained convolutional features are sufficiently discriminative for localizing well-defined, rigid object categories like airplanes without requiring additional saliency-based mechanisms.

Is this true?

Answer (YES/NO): YES